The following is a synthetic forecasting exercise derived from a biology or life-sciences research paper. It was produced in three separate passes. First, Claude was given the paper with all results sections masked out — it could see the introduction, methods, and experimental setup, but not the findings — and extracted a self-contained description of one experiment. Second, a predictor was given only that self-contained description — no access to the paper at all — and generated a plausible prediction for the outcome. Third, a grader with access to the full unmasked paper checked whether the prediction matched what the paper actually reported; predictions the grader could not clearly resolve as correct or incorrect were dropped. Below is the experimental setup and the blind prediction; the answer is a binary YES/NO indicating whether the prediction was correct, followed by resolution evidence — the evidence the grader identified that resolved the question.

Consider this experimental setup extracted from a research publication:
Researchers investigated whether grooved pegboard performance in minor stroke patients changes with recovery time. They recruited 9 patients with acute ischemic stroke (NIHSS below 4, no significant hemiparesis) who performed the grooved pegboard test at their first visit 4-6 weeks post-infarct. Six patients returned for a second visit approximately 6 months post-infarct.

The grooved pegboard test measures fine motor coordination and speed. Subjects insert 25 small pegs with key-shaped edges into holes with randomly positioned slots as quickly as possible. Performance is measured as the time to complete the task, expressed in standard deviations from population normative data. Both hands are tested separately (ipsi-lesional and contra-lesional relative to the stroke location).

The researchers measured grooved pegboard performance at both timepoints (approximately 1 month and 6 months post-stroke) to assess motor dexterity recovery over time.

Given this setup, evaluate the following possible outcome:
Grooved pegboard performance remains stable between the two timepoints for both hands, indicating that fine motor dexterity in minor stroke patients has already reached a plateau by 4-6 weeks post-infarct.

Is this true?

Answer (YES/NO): NO